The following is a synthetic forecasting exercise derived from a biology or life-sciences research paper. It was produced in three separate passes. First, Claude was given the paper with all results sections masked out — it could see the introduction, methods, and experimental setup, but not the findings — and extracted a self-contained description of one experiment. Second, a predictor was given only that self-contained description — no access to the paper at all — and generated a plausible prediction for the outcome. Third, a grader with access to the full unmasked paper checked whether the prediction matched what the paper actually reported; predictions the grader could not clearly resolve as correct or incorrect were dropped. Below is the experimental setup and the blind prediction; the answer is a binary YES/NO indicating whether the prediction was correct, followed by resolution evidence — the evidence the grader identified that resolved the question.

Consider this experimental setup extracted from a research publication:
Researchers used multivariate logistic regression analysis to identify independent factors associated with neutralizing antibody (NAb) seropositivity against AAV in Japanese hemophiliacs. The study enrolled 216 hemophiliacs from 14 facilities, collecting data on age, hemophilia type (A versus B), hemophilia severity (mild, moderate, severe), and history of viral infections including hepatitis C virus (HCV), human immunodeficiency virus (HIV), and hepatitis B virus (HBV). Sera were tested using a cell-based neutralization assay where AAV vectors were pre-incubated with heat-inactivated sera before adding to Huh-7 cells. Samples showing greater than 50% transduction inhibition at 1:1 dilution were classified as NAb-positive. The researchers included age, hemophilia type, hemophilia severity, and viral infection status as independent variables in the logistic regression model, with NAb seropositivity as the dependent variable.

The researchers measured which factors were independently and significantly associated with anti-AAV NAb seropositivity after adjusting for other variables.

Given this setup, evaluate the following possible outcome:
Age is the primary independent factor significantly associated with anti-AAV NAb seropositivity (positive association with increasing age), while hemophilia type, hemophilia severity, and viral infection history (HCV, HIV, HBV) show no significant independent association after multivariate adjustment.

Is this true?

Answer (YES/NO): YES